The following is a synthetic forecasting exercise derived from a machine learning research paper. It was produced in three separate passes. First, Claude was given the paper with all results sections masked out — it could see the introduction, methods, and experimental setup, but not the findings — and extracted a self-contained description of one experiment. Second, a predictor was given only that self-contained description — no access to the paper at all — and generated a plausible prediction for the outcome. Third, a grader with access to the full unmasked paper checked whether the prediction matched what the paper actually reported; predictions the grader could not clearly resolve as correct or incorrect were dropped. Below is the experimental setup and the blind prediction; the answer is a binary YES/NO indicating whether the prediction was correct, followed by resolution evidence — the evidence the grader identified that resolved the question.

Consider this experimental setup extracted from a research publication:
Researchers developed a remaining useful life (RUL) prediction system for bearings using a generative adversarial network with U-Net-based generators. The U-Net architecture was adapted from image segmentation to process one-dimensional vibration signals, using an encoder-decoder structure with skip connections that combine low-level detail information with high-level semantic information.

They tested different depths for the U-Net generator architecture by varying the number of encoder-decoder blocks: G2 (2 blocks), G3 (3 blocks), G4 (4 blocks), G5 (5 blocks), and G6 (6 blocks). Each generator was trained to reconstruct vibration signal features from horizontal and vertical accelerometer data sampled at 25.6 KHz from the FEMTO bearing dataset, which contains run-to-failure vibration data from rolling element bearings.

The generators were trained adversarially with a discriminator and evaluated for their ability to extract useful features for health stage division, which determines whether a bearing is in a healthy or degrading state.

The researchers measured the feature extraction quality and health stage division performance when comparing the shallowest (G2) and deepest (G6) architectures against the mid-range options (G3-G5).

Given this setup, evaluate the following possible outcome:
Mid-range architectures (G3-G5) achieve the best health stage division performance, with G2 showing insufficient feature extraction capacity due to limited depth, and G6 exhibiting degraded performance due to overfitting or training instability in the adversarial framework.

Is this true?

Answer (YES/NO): NO